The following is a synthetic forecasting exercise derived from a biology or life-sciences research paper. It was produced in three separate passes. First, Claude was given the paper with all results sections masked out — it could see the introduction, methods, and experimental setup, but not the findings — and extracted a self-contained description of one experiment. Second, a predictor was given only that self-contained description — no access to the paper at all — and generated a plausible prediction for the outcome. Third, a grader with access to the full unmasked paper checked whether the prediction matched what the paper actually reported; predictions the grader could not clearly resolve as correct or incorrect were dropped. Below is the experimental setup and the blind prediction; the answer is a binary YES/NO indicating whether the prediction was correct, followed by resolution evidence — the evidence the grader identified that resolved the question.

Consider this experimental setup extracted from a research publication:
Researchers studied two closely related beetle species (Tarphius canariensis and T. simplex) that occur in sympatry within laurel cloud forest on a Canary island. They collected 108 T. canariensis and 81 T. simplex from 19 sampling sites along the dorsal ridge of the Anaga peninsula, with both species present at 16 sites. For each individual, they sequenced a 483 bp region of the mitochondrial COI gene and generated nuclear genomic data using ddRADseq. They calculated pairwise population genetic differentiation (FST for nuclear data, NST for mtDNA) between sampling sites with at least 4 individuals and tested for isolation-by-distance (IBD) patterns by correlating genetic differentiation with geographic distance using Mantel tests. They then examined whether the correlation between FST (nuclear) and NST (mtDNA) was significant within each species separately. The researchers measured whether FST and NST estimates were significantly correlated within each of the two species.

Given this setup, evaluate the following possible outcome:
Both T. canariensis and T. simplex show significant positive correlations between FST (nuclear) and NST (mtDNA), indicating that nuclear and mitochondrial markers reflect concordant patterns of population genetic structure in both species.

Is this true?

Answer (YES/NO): NO